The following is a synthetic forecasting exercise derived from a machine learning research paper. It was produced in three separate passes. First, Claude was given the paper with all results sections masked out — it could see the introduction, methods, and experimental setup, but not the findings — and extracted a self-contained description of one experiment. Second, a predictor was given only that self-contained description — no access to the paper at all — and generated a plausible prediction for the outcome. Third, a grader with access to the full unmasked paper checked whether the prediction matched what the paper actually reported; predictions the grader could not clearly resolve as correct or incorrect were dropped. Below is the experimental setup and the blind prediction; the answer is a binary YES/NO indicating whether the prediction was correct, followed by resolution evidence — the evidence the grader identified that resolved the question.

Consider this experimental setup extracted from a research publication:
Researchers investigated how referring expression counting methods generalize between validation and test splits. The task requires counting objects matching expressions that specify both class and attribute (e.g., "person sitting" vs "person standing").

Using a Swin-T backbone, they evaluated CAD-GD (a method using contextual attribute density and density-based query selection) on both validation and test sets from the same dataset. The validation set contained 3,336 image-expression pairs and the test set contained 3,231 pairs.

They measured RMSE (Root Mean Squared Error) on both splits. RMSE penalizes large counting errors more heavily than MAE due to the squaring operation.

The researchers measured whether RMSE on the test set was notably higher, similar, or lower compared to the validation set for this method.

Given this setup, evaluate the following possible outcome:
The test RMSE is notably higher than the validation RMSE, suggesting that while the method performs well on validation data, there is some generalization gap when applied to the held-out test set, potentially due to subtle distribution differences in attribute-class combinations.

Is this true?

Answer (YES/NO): YES